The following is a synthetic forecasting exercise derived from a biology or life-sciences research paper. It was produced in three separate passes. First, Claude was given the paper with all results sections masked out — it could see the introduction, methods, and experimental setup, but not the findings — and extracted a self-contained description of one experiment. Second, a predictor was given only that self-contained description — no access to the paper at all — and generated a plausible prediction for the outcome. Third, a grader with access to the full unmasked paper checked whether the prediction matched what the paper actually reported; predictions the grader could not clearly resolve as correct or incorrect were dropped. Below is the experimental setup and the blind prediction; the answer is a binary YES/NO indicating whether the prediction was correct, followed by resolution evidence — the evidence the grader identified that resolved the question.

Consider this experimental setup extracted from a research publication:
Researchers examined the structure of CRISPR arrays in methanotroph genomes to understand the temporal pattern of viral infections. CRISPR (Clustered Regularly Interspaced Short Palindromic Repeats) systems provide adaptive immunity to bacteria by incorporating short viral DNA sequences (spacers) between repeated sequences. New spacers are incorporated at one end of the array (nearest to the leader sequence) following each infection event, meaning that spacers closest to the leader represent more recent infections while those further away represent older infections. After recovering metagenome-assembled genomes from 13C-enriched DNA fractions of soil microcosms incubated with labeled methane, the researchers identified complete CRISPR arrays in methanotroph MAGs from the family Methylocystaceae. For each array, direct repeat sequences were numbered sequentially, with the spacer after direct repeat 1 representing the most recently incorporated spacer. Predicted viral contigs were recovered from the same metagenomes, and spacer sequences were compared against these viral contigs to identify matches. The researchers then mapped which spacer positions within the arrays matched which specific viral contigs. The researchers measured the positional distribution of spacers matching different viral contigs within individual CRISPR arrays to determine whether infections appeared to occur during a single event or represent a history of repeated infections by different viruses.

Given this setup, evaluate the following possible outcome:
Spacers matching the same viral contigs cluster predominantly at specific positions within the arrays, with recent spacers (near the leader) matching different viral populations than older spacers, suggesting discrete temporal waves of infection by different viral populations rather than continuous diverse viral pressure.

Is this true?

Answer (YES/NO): NO